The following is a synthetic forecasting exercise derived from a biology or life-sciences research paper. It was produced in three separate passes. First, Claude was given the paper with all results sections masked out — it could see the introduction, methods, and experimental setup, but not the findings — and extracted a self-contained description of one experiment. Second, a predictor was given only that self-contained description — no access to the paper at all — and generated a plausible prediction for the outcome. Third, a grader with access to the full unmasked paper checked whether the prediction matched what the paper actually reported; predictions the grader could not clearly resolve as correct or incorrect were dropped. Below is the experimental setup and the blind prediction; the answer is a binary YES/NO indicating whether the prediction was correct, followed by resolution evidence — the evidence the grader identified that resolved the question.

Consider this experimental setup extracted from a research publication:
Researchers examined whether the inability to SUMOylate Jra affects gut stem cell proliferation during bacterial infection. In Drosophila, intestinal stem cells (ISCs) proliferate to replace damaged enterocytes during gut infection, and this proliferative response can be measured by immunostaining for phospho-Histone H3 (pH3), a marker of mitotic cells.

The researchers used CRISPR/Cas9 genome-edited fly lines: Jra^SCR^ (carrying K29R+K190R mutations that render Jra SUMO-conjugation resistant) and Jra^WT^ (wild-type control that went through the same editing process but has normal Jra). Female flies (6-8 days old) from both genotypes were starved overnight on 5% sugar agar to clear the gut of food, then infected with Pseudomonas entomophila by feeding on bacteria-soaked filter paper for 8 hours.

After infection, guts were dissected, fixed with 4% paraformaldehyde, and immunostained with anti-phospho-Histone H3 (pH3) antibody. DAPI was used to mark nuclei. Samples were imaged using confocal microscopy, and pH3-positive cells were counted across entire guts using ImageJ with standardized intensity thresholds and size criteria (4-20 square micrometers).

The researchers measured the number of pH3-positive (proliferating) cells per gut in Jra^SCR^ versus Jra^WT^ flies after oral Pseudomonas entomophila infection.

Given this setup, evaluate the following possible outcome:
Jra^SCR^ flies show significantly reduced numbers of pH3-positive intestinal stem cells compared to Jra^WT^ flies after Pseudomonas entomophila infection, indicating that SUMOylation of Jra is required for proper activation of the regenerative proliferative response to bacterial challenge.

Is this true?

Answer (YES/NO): NO